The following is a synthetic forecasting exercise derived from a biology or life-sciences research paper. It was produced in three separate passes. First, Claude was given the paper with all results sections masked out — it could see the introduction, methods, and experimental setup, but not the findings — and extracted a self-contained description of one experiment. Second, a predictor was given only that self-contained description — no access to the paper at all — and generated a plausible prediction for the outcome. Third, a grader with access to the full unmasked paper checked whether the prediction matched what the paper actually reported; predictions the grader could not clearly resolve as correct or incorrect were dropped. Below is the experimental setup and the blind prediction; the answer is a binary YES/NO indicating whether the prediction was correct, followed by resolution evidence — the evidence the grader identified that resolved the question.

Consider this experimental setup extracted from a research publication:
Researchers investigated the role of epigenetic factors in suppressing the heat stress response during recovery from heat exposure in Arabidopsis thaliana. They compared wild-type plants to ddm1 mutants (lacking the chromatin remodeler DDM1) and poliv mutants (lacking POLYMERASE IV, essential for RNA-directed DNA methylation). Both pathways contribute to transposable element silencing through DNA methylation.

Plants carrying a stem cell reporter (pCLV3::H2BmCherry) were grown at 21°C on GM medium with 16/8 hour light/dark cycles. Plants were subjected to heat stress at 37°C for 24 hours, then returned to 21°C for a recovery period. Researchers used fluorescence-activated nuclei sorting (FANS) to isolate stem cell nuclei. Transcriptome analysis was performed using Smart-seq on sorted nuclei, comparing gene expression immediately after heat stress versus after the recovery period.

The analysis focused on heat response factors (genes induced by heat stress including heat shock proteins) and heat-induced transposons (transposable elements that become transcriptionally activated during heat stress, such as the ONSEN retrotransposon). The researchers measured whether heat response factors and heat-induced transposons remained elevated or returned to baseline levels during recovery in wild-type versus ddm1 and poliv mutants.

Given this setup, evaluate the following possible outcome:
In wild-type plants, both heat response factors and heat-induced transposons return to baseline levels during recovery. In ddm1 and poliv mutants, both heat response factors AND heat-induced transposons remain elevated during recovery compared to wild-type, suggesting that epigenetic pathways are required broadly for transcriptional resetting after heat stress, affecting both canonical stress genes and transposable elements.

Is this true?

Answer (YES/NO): YES